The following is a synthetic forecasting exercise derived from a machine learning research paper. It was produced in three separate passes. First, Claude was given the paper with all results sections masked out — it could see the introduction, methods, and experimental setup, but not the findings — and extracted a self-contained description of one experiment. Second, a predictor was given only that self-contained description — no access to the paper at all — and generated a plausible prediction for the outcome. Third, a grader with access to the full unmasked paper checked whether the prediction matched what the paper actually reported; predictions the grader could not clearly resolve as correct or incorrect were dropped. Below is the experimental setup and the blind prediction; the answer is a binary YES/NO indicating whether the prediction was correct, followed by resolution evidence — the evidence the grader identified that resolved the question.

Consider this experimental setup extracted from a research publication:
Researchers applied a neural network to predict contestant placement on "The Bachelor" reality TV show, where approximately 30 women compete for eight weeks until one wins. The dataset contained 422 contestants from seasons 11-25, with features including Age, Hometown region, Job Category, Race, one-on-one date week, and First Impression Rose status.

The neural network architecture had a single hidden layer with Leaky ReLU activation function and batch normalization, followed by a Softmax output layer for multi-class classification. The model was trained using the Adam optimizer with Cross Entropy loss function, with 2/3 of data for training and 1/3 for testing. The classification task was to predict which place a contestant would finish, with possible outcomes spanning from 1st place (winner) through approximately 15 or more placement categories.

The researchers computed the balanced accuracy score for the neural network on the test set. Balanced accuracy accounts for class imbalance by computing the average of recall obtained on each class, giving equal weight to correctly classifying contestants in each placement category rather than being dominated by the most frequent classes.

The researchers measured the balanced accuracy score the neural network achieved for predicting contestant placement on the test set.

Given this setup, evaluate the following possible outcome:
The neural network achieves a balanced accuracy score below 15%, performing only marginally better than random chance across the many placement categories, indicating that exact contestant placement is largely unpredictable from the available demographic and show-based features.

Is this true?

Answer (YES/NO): NO